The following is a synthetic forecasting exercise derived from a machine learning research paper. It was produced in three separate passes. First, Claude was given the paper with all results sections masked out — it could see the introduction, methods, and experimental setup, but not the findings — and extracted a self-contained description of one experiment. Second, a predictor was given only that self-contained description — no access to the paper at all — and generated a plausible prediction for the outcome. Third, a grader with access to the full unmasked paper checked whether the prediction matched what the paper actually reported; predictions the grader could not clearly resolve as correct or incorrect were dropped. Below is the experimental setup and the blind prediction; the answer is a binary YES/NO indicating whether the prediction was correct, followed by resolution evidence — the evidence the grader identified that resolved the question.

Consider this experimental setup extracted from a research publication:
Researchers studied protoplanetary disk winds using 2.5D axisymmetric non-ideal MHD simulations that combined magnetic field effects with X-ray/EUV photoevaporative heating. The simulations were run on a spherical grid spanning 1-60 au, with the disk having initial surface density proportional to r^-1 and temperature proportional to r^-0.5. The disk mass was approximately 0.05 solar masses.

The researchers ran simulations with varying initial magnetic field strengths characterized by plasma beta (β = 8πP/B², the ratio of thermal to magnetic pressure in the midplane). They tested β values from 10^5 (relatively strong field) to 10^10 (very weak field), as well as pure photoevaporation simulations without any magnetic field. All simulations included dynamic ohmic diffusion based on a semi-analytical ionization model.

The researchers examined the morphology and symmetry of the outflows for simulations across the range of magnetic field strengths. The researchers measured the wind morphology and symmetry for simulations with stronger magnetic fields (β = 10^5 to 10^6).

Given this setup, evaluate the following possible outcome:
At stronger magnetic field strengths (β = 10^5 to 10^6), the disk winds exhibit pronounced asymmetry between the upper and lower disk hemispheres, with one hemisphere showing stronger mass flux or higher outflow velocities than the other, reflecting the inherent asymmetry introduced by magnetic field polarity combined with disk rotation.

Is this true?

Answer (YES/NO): NO